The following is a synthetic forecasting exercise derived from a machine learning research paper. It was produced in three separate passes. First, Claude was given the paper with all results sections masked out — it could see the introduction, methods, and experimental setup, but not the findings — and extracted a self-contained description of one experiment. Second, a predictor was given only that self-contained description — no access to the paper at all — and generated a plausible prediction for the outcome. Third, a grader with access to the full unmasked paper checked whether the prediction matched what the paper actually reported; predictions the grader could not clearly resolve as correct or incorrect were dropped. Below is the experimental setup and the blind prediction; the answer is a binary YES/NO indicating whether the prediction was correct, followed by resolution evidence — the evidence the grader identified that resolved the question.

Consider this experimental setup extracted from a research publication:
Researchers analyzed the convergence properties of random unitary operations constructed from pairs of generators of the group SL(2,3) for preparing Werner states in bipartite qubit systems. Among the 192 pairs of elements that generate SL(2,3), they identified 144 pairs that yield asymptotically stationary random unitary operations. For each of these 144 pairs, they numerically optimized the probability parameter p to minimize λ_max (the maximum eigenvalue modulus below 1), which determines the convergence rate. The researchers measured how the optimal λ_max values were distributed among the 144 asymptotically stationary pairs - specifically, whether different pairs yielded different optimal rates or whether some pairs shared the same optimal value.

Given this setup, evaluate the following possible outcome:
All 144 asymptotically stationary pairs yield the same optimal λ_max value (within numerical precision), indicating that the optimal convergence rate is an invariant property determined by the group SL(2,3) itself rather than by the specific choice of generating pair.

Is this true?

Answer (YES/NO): NO